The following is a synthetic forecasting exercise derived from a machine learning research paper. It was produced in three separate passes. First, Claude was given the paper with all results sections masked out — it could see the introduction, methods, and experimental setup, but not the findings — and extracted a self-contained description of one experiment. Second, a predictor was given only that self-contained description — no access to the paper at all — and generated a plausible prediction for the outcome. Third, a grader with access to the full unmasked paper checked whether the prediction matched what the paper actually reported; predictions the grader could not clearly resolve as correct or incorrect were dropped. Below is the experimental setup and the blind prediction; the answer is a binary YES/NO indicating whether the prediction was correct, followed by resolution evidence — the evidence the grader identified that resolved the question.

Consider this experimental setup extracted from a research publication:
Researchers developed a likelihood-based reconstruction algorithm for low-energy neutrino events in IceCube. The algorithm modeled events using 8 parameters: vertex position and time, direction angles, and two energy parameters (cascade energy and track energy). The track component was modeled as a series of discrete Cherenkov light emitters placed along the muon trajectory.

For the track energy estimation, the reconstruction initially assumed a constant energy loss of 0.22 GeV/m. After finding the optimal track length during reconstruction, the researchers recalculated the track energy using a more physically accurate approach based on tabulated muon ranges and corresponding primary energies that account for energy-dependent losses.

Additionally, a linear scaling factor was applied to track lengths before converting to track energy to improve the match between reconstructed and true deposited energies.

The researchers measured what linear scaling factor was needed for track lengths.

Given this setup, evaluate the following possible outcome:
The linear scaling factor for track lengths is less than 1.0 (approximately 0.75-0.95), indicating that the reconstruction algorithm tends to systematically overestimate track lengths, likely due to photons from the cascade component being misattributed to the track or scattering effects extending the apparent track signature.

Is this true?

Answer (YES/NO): NO